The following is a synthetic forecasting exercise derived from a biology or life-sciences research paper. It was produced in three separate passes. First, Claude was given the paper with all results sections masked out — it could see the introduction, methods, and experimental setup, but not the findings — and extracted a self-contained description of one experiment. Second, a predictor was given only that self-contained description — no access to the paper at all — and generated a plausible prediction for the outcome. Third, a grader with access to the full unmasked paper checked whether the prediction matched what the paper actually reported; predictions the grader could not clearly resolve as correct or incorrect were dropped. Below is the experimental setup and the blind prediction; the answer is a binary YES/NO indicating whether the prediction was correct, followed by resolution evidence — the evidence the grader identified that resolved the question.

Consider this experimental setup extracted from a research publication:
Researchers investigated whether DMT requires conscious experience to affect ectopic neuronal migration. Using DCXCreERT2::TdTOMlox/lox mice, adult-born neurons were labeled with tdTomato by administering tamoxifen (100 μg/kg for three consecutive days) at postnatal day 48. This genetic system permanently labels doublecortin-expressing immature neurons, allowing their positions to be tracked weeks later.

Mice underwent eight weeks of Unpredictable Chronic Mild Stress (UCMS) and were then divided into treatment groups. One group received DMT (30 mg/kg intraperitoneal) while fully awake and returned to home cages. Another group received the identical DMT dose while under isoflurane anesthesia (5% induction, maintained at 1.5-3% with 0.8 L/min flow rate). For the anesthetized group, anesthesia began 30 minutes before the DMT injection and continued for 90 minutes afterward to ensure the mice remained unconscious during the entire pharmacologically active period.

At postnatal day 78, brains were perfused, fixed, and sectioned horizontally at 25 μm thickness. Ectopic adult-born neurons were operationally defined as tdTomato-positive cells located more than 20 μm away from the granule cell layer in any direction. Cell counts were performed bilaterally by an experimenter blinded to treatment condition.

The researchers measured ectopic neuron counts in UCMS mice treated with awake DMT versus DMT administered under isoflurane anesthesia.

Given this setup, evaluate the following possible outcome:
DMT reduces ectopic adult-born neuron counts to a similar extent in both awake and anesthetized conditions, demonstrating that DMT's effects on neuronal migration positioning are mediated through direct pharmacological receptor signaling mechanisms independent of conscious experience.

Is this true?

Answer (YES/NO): YES